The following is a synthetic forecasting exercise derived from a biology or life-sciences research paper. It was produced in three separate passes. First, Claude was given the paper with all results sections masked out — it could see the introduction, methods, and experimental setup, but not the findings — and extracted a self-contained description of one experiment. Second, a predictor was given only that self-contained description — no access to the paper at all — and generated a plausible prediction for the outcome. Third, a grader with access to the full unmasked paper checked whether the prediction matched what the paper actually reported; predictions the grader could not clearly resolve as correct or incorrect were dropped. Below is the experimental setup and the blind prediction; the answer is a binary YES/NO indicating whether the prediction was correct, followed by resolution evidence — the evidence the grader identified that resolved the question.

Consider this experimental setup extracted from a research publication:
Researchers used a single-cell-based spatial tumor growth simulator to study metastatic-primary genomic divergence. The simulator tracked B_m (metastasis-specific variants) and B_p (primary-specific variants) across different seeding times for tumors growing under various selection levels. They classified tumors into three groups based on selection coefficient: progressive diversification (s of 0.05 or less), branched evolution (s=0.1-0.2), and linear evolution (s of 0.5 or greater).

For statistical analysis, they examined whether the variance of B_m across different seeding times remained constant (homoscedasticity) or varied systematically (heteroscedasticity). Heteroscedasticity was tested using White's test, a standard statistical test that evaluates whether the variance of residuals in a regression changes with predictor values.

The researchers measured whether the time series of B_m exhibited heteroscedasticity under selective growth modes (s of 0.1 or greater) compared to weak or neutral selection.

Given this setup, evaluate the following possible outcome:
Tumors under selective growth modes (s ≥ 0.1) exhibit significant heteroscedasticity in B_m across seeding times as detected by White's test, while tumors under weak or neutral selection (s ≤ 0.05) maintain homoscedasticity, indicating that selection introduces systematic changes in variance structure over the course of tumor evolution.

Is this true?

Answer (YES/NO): YES